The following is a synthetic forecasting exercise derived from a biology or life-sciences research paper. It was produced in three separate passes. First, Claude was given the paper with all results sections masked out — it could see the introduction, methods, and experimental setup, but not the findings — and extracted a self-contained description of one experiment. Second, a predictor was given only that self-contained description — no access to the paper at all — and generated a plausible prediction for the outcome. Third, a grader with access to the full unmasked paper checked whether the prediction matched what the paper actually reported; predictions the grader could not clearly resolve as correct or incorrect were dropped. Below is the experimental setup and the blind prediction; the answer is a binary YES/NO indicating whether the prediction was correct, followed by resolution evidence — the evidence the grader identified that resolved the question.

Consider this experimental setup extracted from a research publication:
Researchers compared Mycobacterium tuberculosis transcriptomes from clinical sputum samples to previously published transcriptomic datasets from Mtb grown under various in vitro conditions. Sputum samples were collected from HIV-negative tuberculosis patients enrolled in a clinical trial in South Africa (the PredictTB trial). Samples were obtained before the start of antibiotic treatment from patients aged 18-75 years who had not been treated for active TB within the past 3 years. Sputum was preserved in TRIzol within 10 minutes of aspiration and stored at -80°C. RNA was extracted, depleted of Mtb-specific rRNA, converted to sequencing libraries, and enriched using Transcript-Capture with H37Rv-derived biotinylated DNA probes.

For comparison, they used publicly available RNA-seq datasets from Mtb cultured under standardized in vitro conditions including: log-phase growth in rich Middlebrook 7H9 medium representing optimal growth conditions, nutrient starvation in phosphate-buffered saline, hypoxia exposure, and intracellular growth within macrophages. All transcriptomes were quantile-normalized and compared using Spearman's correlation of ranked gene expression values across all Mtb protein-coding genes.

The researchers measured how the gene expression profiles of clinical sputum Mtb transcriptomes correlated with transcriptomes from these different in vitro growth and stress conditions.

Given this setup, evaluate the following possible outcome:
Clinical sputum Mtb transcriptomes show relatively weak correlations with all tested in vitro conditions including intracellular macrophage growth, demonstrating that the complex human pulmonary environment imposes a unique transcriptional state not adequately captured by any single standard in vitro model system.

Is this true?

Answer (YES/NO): NO